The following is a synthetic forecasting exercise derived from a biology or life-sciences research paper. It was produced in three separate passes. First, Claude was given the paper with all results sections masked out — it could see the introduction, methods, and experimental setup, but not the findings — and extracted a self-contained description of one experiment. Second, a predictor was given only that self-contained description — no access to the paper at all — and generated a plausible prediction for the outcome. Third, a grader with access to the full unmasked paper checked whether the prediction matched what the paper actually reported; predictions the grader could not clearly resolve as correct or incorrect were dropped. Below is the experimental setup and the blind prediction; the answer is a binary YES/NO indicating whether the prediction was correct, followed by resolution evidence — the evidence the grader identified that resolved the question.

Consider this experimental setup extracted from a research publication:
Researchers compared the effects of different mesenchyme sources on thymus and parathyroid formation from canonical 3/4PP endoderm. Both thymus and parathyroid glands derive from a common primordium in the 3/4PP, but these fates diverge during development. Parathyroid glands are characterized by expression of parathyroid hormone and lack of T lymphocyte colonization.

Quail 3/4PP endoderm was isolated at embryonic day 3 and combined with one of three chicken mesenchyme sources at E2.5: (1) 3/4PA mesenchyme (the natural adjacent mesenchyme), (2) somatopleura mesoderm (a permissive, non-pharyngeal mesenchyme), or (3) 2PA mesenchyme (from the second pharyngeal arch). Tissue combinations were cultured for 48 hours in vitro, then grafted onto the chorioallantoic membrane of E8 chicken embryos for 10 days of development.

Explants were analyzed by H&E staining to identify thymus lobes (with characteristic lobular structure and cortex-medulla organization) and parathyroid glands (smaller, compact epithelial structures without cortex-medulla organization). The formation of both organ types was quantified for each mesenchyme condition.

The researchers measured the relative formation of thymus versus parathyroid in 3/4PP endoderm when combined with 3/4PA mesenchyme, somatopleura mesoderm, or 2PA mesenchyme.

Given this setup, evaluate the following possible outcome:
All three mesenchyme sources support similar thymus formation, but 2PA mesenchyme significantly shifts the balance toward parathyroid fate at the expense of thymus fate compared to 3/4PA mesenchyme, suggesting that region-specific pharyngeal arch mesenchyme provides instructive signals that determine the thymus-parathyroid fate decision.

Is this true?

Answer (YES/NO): NO